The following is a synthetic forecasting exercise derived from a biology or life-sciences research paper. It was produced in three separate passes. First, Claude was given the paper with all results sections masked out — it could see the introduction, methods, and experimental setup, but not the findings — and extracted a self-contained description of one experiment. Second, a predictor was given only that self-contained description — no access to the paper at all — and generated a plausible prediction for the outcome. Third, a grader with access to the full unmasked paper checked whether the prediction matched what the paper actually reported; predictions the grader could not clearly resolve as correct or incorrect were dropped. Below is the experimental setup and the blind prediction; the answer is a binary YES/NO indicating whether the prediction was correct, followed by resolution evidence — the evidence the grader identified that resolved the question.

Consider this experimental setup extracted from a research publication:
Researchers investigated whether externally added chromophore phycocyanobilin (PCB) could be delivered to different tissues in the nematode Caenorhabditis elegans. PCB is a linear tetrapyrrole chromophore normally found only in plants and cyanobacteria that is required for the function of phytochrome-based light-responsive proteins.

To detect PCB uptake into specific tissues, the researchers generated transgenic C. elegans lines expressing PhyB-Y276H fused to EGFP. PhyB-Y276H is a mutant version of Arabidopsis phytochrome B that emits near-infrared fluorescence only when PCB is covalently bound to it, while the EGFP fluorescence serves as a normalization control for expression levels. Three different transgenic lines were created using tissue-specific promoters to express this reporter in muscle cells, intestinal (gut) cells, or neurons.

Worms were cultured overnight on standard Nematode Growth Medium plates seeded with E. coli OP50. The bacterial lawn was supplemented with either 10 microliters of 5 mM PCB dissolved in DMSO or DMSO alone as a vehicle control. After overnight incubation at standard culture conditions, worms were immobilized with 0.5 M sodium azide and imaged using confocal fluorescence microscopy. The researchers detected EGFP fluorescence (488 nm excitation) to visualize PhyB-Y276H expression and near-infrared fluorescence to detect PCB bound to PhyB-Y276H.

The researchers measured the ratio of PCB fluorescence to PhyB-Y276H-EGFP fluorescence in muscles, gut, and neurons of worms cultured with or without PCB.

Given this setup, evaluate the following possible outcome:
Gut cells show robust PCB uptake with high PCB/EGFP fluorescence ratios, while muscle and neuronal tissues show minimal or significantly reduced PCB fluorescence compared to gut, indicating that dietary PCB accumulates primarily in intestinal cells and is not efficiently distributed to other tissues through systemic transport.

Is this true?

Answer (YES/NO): YES